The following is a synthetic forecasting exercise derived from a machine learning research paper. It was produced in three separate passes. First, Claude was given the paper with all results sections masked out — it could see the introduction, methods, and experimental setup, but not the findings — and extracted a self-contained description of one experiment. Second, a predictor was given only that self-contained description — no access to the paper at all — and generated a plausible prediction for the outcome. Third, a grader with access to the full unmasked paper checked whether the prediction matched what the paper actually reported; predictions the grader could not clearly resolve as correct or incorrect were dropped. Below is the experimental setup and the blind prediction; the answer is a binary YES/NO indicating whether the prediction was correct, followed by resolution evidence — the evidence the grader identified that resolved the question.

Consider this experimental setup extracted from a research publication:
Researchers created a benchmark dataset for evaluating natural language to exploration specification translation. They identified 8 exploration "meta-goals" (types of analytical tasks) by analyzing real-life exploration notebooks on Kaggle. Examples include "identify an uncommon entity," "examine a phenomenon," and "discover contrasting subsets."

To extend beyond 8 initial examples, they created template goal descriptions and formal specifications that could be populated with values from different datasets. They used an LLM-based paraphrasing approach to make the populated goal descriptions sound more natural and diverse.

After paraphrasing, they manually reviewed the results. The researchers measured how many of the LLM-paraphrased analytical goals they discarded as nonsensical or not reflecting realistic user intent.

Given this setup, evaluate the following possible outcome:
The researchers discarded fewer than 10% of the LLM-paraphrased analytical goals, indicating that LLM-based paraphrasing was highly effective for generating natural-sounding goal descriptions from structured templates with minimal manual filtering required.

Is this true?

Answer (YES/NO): YES